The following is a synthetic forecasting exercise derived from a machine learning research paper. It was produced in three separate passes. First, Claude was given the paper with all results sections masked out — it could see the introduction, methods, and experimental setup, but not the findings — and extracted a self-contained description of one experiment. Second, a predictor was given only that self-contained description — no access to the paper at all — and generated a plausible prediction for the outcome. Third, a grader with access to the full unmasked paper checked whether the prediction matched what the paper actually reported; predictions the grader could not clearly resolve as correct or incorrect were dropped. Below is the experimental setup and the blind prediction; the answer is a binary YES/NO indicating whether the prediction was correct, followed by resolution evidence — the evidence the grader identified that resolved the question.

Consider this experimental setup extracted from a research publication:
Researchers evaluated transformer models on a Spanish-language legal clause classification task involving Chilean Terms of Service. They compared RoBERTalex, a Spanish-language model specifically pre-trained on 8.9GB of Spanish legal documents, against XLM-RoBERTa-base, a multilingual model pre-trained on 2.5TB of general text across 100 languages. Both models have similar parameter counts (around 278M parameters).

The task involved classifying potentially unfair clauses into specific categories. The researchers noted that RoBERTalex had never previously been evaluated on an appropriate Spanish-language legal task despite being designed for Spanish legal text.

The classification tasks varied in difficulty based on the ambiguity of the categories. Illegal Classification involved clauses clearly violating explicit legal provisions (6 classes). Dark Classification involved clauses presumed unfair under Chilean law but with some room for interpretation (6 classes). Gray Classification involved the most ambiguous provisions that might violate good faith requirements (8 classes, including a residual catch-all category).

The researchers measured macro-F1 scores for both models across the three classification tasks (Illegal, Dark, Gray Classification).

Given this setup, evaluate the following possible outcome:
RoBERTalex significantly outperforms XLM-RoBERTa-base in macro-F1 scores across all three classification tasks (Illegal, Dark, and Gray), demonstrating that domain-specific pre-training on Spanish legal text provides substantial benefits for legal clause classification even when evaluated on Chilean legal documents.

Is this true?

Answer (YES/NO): NO